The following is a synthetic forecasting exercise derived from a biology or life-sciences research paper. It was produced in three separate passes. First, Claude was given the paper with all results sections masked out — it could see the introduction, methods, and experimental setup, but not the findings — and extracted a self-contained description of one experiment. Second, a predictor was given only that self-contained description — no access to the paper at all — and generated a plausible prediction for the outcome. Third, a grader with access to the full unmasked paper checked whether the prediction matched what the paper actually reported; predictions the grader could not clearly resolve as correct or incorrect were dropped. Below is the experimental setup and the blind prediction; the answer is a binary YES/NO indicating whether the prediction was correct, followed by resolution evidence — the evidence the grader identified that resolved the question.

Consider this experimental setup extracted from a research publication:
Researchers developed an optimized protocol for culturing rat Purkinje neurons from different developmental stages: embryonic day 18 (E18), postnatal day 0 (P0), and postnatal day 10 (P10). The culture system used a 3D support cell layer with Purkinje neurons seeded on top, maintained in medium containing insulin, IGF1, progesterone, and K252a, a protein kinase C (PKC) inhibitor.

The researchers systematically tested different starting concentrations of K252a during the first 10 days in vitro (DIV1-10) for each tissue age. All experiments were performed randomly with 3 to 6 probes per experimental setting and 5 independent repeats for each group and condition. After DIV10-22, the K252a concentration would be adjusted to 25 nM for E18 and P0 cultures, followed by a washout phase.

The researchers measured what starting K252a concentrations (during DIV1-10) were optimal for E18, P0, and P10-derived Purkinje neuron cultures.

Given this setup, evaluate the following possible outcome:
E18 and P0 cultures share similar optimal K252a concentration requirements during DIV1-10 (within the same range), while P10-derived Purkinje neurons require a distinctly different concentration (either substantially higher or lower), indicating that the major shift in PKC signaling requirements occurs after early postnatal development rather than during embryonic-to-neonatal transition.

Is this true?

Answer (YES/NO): NO